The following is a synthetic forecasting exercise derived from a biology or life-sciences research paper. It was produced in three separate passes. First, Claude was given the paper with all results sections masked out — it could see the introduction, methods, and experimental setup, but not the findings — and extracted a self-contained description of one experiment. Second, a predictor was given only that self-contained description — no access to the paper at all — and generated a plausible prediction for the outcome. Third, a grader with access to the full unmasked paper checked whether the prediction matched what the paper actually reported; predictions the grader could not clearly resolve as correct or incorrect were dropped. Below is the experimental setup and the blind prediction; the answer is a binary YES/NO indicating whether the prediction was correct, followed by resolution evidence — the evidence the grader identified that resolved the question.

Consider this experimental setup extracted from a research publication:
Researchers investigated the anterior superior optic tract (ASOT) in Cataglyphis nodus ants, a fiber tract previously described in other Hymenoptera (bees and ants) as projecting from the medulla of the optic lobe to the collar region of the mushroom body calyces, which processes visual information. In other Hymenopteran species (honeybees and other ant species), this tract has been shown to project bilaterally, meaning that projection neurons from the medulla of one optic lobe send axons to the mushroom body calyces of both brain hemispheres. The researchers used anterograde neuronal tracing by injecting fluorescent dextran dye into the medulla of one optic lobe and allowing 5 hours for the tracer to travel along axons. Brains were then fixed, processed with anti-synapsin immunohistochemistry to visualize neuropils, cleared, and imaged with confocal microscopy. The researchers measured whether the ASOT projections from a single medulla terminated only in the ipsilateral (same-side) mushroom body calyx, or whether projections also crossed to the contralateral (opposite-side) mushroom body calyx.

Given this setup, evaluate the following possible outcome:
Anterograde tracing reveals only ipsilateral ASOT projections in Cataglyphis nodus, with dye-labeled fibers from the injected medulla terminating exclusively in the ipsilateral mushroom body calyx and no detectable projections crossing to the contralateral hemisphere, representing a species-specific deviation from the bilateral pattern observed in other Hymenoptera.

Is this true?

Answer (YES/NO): NO